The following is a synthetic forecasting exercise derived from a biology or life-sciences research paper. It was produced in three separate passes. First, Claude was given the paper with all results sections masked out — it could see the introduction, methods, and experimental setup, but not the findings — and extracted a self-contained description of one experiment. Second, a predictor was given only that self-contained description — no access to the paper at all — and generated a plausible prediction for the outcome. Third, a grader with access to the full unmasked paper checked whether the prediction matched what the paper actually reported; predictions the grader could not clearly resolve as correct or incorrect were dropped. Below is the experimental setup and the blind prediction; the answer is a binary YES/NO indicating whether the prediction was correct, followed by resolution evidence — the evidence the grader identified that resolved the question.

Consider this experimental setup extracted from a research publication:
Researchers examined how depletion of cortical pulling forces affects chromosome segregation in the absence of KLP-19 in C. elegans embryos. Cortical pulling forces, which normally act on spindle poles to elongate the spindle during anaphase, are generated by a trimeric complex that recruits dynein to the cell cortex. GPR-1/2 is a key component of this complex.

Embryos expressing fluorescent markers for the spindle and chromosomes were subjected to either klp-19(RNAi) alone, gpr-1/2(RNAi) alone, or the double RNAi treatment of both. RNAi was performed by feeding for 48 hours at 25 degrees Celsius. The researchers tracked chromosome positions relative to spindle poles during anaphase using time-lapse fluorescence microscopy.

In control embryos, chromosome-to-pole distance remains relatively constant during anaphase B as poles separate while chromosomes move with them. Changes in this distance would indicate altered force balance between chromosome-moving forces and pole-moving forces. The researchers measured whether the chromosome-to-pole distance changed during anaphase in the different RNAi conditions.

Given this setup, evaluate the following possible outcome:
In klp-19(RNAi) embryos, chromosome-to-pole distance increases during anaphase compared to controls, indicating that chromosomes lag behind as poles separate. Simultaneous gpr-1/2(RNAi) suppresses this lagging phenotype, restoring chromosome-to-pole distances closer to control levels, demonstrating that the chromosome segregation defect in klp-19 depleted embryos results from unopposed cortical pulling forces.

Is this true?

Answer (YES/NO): NO